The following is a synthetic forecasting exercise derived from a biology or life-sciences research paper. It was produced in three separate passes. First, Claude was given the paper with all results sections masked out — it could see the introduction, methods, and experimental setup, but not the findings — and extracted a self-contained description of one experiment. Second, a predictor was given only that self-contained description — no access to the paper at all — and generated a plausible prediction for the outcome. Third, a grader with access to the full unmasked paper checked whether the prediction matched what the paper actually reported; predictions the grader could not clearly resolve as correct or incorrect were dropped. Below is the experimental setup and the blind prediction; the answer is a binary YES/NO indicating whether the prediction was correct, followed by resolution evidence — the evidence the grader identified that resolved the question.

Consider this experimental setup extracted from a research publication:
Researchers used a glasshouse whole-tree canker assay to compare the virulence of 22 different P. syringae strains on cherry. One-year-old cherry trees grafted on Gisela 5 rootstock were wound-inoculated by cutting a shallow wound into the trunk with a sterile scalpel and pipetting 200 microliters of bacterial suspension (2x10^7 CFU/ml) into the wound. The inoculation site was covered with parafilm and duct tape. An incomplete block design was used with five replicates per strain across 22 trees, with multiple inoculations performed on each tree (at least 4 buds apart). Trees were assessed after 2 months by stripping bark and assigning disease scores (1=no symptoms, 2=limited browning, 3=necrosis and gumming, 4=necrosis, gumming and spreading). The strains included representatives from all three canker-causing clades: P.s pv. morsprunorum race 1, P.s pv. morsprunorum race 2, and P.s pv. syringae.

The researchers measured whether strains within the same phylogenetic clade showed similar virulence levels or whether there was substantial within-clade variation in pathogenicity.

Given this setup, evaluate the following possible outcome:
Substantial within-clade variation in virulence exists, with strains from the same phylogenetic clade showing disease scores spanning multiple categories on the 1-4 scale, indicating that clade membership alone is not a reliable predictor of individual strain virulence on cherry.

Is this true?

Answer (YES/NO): YES